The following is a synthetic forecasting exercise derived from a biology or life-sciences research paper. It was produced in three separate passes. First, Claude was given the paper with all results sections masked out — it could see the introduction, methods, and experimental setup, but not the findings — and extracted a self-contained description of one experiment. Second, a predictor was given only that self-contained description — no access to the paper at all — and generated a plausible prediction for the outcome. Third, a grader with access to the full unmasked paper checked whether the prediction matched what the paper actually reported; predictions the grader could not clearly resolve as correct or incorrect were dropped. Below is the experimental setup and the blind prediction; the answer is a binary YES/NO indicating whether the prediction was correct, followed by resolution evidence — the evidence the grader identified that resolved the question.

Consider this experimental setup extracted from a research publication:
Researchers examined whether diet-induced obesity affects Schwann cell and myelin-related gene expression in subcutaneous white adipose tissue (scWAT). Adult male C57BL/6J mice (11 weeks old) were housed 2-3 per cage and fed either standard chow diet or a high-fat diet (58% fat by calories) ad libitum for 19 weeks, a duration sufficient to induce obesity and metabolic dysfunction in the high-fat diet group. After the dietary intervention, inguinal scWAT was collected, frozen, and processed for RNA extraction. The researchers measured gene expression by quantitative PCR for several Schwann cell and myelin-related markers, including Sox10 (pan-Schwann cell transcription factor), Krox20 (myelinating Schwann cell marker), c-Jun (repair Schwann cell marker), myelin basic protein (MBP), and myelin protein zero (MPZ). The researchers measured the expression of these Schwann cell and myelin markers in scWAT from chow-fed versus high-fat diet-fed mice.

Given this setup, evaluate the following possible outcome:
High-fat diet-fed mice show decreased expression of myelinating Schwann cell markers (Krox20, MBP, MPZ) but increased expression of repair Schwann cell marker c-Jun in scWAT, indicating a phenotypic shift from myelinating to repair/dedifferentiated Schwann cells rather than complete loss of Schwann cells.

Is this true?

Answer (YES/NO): NO